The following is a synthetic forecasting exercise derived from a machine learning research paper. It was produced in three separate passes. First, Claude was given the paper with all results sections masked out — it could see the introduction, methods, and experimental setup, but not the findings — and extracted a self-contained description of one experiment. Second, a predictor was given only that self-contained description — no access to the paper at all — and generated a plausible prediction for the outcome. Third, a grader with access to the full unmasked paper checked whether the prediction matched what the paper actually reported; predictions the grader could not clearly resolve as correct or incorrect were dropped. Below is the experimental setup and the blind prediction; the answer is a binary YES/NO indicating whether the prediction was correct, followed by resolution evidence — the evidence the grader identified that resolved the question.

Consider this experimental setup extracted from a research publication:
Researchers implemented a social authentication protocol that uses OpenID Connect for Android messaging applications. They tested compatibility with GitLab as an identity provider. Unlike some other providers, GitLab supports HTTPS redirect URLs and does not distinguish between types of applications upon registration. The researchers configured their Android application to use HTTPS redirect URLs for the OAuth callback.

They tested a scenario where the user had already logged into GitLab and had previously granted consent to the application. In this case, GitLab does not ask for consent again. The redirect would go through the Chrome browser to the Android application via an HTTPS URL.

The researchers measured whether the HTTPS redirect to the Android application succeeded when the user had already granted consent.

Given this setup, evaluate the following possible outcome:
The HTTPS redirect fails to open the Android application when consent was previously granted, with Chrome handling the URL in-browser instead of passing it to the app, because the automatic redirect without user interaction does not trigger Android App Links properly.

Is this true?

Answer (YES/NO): YES